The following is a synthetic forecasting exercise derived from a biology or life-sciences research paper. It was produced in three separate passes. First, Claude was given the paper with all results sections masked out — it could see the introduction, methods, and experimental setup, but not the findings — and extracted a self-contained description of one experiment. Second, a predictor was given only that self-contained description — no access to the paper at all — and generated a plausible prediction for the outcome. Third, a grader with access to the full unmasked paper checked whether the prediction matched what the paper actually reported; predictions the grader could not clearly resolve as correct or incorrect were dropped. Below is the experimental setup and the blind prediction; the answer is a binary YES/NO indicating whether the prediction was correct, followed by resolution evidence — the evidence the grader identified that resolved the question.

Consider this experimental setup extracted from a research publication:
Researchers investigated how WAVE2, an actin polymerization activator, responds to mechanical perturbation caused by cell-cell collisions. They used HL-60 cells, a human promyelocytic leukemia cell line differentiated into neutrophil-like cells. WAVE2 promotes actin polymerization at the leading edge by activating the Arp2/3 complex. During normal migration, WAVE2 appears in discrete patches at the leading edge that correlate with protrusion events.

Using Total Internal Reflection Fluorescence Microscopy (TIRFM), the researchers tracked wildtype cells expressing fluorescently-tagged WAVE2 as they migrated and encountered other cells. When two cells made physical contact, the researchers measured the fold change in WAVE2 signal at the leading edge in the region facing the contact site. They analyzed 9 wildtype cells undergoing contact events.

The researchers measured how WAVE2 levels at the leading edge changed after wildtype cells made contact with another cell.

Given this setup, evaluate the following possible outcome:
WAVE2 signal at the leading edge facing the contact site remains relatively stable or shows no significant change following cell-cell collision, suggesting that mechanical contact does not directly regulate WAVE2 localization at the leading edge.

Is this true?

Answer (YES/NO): NO